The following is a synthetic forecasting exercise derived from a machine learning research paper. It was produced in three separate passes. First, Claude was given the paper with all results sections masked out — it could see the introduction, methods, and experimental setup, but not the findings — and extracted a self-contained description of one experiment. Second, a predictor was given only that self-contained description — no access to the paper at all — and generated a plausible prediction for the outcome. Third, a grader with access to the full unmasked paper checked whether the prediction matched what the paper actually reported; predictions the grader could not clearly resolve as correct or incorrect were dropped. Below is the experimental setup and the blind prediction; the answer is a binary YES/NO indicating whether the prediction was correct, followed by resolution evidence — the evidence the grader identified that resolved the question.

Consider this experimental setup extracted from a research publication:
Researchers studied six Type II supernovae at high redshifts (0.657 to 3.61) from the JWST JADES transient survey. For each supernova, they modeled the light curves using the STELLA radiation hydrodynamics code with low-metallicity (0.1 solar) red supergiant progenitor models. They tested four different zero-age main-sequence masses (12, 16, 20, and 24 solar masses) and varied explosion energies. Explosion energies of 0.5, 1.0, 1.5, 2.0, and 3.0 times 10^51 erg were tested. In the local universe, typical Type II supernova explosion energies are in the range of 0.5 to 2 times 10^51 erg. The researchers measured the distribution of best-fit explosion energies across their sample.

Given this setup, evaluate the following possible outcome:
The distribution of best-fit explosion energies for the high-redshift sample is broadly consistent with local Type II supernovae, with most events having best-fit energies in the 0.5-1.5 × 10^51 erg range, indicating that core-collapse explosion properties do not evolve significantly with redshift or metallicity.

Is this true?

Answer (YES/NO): NO